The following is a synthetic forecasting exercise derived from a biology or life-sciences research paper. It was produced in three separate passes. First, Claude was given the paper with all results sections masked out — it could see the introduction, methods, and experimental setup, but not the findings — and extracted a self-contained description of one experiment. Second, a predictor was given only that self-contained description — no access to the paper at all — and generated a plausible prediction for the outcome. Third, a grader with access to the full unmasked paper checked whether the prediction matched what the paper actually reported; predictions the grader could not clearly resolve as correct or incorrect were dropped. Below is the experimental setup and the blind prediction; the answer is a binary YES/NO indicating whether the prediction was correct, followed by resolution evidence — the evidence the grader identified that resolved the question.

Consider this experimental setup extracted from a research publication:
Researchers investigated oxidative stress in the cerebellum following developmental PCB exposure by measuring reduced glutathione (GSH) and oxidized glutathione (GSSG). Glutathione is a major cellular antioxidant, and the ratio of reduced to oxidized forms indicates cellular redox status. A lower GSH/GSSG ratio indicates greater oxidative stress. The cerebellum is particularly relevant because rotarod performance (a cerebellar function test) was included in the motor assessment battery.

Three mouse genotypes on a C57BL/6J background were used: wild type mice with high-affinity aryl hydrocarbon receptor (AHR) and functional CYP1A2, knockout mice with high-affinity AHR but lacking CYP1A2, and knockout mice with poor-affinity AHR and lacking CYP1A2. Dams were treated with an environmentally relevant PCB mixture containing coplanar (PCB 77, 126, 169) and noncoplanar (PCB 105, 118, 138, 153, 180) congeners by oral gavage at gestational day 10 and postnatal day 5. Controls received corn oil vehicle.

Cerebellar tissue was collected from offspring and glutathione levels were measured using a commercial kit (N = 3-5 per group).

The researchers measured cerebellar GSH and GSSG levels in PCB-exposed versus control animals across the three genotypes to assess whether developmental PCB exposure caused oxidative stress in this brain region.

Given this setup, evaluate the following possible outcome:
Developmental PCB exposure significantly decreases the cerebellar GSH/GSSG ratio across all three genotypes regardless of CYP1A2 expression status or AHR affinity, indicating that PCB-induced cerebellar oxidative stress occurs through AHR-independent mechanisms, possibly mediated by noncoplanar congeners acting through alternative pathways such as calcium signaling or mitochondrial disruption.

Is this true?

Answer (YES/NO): NO